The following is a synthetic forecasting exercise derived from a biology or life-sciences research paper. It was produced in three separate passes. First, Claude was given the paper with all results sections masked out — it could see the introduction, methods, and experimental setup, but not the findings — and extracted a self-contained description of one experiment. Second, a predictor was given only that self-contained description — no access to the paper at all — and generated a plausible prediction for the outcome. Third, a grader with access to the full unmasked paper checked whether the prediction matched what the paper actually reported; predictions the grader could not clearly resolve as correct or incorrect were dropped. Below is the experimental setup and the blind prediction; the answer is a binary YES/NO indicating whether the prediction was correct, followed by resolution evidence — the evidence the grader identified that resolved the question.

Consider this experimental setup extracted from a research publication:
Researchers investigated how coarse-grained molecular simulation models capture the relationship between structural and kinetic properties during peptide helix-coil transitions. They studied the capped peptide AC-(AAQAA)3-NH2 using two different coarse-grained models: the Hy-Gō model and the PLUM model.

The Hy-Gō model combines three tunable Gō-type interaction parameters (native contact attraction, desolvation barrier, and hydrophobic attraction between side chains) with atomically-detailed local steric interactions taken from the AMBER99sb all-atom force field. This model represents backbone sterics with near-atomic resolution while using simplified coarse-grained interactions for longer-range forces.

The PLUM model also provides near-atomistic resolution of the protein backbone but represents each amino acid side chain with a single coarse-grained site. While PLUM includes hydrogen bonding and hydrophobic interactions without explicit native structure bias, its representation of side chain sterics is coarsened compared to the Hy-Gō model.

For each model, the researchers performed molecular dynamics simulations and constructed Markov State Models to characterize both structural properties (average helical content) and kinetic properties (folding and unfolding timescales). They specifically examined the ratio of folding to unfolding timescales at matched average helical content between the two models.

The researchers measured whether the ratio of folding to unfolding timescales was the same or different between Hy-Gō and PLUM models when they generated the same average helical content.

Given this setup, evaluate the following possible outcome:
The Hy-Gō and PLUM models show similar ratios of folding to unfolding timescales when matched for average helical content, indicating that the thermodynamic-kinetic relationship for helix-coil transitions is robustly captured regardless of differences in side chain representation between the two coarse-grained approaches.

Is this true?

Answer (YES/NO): NO